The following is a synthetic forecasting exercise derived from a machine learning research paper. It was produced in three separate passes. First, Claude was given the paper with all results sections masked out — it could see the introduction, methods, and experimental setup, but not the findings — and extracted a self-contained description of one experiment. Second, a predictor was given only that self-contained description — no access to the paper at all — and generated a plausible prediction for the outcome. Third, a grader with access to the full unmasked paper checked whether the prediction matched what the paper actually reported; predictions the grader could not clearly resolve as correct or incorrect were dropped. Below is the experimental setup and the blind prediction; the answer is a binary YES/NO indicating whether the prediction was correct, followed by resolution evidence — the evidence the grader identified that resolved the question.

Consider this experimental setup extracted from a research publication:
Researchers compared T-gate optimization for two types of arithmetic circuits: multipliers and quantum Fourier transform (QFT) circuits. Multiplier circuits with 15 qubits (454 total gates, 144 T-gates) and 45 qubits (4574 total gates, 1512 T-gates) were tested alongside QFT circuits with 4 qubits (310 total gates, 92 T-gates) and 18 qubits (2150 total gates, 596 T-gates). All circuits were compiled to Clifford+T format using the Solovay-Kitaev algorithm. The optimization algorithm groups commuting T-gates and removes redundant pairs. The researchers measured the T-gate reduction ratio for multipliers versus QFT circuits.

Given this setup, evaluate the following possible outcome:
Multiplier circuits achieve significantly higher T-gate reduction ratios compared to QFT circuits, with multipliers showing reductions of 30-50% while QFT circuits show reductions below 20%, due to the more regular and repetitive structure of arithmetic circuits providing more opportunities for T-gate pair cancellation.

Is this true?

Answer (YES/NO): NO